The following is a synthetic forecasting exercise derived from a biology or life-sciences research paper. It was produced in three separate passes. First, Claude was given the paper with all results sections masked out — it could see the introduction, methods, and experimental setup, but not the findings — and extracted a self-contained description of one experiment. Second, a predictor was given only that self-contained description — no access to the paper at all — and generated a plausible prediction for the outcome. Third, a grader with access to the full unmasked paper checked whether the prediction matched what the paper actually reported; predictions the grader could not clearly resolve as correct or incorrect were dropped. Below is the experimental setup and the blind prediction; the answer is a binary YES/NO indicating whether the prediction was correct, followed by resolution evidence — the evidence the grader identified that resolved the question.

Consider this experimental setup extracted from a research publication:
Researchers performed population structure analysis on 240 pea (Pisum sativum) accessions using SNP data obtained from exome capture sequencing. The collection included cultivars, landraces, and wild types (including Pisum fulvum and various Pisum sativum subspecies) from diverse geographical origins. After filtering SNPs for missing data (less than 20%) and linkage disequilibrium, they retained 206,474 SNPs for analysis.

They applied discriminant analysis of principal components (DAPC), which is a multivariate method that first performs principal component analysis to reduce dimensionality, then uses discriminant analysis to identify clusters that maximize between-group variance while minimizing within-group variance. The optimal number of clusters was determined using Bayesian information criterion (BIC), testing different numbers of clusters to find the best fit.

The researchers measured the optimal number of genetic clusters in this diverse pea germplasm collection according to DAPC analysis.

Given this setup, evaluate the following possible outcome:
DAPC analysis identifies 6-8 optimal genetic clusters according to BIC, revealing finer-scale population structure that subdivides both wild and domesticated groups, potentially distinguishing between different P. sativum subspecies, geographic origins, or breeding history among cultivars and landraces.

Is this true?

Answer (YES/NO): YES